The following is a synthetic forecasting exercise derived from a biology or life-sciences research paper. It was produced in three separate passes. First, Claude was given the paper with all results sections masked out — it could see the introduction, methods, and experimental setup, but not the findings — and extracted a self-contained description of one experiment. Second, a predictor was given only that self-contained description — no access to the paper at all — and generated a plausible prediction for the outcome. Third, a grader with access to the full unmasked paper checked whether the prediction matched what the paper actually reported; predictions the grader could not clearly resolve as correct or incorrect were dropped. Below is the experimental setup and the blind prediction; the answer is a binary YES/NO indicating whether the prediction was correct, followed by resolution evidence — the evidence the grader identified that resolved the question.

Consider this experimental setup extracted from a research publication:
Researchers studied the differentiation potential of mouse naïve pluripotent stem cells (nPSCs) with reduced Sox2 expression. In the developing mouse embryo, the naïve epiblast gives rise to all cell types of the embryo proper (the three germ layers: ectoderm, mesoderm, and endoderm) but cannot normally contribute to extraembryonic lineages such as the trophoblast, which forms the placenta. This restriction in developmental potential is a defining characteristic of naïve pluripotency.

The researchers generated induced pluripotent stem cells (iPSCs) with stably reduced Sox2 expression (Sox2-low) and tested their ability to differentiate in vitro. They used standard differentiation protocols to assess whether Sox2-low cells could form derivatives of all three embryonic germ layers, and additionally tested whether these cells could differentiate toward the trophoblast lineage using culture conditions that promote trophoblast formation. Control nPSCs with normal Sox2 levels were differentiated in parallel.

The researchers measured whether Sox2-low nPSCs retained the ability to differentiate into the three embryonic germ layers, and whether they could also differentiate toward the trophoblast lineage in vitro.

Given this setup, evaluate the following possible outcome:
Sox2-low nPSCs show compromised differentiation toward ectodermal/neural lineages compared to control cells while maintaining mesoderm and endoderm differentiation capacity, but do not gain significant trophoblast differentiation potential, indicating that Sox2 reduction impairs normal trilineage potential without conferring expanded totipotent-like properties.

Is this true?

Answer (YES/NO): NO